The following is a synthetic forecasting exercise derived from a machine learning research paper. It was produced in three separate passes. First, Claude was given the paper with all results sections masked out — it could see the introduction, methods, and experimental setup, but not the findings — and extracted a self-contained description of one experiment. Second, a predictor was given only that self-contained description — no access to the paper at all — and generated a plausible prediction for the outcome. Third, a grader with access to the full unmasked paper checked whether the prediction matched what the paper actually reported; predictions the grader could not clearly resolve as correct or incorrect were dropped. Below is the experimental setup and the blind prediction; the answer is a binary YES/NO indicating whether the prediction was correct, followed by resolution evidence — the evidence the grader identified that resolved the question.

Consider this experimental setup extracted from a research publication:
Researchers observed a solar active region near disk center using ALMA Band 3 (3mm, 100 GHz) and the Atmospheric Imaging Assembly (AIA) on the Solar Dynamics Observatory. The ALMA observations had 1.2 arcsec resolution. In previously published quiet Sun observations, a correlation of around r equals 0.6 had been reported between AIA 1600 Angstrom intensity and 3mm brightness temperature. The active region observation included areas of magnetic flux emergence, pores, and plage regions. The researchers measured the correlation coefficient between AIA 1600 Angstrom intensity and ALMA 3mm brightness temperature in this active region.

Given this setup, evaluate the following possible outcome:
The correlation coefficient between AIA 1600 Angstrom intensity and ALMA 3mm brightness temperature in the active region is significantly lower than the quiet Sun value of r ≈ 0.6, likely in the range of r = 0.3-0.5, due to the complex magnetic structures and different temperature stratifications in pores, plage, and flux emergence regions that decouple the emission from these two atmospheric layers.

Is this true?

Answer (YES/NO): YES